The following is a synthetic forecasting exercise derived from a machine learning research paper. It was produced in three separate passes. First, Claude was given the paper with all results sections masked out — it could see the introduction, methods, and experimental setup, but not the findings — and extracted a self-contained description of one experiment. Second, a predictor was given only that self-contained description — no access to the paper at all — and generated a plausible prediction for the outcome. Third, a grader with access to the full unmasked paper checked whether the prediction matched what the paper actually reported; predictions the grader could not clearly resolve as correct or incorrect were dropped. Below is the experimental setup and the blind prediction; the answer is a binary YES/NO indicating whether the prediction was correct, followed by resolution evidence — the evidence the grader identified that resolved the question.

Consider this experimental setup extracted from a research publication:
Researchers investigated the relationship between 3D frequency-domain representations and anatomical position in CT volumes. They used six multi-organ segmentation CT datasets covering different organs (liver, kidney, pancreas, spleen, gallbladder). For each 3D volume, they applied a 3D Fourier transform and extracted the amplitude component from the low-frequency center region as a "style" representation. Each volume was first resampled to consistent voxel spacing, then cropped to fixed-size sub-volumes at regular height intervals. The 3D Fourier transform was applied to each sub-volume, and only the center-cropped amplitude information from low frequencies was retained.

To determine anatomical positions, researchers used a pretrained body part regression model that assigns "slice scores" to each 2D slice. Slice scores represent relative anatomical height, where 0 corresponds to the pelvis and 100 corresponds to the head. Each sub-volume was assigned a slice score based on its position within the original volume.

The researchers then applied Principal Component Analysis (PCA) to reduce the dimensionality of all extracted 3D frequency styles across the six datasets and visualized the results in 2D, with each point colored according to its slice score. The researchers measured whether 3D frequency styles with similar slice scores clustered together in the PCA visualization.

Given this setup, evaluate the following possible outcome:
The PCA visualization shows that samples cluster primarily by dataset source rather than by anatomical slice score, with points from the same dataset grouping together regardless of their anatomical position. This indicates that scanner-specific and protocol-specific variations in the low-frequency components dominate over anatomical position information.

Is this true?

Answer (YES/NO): NO